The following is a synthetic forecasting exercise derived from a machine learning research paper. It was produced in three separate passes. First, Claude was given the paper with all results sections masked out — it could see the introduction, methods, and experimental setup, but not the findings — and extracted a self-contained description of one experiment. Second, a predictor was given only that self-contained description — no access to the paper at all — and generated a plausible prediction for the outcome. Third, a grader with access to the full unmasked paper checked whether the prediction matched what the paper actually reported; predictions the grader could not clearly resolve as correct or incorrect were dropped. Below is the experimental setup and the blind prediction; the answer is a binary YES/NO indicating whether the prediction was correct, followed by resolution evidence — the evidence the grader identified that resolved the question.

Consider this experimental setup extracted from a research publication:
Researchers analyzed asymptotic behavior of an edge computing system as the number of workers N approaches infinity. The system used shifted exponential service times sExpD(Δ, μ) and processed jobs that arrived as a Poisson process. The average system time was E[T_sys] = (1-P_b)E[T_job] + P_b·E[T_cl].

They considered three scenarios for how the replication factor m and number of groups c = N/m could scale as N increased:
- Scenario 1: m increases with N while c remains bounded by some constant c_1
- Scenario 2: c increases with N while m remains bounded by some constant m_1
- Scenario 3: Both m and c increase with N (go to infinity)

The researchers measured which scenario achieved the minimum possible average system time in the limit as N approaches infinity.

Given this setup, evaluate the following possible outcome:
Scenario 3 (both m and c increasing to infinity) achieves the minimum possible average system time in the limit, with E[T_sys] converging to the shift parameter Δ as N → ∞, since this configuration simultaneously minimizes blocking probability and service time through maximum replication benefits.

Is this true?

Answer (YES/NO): YES